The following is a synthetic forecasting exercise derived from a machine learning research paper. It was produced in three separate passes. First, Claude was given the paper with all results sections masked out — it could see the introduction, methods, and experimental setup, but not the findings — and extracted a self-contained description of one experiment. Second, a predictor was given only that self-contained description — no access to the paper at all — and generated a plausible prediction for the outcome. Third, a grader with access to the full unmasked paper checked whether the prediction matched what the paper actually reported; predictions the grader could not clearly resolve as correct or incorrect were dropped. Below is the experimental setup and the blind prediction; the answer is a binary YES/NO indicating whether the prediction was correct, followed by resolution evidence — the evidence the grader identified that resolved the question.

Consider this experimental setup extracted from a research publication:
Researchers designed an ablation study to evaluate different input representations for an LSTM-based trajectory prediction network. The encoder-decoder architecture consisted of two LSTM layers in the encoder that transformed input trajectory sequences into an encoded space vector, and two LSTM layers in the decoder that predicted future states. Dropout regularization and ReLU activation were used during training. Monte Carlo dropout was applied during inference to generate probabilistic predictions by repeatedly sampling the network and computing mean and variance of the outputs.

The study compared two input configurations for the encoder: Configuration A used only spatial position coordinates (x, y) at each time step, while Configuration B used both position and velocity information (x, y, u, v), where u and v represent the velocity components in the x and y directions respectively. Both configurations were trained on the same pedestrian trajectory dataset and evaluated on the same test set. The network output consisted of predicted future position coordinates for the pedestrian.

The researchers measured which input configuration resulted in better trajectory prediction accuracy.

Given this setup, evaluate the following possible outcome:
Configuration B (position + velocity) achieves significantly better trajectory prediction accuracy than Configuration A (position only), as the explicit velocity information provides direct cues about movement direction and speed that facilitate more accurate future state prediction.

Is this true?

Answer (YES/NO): YES